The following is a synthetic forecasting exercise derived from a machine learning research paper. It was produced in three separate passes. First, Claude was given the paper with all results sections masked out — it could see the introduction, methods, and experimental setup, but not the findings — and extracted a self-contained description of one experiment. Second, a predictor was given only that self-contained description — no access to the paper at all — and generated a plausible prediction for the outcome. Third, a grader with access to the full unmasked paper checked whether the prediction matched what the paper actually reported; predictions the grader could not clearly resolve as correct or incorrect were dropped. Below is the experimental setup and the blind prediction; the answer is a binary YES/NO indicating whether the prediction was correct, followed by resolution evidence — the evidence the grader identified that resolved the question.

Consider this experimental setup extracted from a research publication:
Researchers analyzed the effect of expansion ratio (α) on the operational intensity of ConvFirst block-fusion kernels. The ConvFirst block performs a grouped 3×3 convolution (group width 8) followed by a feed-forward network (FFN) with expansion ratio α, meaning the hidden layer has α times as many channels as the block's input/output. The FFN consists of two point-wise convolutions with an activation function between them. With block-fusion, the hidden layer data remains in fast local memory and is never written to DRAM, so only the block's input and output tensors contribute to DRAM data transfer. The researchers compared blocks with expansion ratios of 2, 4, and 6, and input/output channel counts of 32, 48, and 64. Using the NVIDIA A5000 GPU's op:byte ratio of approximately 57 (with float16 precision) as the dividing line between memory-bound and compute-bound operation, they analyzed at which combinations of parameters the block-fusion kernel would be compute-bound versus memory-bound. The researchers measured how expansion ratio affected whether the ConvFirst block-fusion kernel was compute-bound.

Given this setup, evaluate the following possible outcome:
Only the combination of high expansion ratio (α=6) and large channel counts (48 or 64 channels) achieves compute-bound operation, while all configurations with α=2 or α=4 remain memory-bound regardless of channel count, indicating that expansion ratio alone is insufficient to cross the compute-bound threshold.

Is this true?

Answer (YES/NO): NO